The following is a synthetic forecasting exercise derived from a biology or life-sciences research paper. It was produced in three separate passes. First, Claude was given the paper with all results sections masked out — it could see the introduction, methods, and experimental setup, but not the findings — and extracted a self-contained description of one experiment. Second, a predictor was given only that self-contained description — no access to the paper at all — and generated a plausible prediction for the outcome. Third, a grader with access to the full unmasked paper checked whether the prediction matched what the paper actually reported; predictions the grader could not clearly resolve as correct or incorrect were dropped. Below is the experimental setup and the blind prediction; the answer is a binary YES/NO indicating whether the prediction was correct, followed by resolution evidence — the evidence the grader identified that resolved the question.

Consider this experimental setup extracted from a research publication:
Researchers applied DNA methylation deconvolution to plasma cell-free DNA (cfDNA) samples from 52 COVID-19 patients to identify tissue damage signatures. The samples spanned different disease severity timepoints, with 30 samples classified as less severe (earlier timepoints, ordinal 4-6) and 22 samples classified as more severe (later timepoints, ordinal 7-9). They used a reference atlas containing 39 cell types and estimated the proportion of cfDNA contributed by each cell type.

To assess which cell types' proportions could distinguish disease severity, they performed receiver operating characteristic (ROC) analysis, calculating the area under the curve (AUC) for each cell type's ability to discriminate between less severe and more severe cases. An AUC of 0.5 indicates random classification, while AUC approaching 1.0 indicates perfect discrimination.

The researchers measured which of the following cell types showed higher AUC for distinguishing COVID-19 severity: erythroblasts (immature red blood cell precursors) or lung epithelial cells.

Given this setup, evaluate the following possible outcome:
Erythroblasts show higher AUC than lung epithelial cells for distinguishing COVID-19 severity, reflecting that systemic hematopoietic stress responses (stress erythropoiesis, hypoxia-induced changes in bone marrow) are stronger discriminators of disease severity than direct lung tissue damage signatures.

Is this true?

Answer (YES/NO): YES